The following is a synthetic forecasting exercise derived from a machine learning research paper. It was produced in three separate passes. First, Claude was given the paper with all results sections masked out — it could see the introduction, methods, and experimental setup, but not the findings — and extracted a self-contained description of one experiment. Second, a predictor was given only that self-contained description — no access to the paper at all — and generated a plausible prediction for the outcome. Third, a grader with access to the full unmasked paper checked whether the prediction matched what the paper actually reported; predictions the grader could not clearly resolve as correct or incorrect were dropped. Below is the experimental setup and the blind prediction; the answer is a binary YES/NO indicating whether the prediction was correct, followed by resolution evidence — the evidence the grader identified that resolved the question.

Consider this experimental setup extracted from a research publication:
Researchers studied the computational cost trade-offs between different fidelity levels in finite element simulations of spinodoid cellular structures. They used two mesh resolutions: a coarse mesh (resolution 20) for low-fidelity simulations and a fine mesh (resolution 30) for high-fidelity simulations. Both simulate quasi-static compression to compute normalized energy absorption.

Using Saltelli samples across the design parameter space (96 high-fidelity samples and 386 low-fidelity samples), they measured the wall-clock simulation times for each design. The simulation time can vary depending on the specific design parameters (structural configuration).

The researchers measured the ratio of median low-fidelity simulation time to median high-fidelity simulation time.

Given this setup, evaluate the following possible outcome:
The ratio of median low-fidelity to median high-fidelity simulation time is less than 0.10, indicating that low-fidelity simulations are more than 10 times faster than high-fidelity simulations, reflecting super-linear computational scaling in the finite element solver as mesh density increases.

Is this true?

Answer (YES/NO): NO